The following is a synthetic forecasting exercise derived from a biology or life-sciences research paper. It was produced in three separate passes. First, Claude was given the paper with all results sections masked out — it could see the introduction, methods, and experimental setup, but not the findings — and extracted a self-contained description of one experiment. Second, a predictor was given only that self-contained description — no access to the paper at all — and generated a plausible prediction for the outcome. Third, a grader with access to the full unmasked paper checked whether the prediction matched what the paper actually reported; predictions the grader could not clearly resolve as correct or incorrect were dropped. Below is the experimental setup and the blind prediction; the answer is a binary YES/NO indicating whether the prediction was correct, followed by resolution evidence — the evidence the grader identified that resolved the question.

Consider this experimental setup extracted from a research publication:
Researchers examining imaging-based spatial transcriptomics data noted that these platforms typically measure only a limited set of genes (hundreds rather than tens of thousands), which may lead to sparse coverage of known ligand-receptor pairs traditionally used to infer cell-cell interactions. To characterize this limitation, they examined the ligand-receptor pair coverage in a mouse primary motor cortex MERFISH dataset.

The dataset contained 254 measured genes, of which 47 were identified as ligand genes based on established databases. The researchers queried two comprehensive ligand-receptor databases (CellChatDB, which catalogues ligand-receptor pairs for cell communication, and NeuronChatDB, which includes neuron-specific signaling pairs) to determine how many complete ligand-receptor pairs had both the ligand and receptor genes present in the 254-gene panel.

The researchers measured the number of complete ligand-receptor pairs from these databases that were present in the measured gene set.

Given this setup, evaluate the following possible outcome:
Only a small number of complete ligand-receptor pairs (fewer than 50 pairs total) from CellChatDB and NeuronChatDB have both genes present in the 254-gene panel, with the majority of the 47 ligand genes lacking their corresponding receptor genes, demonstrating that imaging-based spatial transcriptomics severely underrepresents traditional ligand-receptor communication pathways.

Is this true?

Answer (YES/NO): NO